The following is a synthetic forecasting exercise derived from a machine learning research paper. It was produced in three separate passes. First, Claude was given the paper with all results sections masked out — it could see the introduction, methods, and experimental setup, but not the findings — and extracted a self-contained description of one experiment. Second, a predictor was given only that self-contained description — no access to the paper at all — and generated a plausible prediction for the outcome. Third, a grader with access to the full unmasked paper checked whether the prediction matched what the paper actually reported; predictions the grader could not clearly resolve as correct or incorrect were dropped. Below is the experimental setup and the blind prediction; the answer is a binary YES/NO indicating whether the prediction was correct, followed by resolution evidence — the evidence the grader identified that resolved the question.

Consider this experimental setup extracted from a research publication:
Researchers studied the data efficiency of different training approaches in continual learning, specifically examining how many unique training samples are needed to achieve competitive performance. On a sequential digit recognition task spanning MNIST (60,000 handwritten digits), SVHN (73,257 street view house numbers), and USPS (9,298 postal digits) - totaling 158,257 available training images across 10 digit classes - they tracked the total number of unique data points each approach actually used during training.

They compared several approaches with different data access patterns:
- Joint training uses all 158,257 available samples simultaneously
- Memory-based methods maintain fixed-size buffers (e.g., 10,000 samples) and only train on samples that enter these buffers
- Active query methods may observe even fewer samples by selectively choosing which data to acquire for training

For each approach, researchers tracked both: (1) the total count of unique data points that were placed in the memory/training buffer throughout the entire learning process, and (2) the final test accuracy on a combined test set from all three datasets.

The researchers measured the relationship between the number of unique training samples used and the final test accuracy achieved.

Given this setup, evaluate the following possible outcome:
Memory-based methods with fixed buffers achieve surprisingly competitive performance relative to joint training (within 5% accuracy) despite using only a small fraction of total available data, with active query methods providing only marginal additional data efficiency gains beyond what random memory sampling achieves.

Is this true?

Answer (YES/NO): NO